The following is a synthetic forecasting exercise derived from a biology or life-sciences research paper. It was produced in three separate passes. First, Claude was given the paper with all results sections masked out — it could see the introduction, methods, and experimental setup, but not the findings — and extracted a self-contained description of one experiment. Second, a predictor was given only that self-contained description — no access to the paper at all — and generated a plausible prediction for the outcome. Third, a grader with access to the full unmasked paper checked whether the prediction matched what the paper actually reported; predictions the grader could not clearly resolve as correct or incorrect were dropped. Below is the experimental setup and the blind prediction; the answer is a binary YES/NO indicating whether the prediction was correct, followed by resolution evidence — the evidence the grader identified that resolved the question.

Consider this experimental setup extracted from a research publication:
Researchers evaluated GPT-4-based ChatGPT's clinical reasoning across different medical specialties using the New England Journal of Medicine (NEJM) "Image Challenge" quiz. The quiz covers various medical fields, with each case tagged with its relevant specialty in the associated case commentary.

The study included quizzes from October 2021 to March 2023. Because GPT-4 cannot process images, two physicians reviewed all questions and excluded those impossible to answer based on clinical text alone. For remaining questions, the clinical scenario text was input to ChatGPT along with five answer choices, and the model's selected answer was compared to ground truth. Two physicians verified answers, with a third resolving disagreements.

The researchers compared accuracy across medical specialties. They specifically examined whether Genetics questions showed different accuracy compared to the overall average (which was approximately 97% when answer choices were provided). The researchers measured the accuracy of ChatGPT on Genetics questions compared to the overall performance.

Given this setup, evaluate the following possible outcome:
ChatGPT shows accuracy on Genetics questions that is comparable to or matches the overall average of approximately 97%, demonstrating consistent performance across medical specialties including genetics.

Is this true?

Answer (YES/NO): NO